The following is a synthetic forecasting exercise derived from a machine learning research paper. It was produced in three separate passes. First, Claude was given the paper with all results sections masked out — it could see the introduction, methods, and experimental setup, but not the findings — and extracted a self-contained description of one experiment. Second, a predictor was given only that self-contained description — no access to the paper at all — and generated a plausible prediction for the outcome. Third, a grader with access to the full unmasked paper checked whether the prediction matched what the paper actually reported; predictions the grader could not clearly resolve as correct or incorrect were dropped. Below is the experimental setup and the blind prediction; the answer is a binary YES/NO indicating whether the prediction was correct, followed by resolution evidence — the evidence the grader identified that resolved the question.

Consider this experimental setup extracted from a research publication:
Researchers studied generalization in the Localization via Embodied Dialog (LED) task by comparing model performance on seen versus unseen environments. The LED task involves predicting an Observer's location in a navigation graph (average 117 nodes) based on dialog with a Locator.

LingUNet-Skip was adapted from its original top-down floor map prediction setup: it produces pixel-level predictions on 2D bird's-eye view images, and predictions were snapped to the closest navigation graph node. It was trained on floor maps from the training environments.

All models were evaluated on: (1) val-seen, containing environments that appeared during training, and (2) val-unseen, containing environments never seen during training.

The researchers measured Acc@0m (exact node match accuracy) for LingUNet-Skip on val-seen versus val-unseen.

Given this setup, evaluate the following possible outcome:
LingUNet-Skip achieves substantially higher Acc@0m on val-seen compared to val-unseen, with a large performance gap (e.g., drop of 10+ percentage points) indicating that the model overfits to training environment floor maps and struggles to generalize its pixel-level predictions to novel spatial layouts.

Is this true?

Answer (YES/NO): YES